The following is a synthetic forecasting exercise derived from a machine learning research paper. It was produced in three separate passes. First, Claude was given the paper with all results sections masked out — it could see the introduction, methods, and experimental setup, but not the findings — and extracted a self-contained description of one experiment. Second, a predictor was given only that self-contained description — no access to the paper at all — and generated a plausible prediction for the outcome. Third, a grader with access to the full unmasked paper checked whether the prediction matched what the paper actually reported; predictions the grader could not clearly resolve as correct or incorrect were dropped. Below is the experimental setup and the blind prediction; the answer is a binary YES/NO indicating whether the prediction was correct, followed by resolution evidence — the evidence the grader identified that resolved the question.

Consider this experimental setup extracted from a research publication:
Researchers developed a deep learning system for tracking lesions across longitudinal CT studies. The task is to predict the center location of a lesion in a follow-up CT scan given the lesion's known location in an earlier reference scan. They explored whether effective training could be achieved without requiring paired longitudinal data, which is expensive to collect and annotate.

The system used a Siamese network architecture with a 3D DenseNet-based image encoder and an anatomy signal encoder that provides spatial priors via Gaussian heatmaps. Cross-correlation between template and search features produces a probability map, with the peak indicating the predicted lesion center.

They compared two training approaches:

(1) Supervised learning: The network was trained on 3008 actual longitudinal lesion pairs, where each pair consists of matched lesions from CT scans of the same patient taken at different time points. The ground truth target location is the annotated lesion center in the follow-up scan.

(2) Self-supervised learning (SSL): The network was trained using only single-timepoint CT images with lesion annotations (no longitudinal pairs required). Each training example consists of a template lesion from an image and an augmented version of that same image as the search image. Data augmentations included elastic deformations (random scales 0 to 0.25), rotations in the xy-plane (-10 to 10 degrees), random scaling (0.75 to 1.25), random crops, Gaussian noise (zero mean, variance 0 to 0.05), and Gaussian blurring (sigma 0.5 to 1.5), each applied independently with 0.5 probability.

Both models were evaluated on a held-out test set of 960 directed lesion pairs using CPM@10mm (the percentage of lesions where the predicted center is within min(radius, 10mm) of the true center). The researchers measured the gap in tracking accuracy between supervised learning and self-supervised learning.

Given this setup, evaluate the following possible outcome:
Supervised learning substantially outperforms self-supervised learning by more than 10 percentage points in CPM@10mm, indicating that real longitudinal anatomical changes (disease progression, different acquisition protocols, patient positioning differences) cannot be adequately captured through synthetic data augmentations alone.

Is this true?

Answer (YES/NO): NO